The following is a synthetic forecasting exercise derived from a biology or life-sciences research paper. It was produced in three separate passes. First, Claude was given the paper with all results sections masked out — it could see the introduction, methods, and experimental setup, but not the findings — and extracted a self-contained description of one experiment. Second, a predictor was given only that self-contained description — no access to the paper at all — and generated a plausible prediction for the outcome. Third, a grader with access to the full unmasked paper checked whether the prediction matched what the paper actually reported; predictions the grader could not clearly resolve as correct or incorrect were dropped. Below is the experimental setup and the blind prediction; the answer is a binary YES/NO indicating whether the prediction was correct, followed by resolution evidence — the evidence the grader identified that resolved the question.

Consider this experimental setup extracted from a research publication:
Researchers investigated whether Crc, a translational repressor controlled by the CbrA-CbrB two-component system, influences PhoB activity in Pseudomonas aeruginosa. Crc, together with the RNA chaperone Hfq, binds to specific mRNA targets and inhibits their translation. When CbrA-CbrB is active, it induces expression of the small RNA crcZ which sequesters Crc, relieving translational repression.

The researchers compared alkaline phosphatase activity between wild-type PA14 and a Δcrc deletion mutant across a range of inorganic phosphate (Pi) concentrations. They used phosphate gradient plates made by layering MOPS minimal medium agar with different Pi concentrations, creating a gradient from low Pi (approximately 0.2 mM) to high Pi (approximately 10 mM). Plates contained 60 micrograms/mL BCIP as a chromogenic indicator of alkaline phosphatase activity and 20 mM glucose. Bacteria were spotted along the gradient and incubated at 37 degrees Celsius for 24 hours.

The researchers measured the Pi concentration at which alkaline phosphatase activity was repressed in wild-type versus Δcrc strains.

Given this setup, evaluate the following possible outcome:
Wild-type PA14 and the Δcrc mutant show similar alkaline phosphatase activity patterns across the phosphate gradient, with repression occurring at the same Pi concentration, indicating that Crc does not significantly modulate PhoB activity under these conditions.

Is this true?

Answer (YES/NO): NO